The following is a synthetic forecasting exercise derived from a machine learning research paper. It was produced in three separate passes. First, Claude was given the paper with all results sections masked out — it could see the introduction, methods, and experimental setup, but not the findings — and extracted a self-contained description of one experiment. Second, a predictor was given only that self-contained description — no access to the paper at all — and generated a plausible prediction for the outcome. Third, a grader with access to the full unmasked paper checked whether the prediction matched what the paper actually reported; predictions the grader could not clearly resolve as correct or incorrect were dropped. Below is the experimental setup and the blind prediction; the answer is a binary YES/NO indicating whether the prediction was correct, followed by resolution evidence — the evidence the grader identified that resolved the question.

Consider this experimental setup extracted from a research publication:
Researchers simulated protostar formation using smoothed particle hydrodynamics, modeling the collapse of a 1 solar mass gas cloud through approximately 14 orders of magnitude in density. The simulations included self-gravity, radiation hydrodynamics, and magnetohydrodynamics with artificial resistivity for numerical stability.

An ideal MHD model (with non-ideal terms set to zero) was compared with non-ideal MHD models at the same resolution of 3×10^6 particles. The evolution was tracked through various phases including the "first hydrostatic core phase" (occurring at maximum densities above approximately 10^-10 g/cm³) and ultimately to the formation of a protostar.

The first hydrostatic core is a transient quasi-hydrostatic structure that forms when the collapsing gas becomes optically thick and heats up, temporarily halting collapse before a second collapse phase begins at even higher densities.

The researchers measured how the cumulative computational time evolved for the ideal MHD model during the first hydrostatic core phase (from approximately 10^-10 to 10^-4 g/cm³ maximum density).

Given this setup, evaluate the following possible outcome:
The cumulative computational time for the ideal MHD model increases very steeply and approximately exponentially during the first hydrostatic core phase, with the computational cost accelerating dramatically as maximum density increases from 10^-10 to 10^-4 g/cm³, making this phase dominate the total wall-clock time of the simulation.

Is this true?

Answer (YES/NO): NO